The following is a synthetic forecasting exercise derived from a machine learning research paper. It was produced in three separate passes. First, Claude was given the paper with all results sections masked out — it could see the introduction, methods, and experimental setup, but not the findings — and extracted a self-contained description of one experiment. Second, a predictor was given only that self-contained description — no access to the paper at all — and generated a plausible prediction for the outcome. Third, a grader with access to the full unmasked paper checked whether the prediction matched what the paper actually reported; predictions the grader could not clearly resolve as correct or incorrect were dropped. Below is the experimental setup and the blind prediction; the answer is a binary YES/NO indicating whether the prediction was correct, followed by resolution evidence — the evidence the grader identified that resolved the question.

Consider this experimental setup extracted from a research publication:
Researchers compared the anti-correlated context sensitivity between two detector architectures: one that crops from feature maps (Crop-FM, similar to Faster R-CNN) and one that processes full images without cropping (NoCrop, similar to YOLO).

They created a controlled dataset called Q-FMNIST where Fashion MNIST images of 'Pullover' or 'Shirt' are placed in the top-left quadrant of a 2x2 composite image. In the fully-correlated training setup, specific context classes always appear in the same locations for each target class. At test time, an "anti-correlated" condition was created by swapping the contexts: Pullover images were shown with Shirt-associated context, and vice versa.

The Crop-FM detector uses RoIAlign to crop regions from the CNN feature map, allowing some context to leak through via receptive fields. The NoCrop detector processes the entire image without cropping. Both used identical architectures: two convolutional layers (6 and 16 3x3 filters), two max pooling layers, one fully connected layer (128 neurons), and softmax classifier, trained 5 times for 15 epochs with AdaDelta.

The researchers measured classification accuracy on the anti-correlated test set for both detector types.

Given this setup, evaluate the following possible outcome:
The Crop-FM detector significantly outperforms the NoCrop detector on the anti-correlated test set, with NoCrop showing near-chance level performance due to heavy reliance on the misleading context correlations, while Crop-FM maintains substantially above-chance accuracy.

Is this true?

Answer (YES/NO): NO